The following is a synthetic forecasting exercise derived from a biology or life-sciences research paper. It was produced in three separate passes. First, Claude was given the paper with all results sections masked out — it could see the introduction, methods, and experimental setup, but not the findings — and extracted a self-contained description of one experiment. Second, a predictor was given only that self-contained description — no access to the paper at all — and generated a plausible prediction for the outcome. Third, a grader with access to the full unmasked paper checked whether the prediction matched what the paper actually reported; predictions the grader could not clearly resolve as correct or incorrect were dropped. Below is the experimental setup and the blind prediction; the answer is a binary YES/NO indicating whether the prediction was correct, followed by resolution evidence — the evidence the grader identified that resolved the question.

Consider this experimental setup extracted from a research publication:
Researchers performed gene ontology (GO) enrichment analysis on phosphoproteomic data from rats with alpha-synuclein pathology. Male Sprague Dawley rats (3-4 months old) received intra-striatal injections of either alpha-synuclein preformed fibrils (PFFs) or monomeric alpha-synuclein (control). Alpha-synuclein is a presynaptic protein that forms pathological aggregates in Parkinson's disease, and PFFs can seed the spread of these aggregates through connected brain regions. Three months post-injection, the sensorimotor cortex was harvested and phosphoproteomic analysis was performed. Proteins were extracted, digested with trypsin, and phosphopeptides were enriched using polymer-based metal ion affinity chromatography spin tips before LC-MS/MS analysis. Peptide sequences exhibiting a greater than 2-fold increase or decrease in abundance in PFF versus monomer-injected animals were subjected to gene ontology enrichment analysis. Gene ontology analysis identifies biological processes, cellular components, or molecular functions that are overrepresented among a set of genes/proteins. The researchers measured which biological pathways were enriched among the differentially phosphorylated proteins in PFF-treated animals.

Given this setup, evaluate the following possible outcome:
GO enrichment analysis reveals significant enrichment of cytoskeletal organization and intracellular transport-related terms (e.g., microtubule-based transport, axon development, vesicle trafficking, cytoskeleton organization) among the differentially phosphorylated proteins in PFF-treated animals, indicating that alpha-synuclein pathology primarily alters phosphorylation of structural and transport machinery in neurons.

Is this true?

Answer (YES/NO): NO